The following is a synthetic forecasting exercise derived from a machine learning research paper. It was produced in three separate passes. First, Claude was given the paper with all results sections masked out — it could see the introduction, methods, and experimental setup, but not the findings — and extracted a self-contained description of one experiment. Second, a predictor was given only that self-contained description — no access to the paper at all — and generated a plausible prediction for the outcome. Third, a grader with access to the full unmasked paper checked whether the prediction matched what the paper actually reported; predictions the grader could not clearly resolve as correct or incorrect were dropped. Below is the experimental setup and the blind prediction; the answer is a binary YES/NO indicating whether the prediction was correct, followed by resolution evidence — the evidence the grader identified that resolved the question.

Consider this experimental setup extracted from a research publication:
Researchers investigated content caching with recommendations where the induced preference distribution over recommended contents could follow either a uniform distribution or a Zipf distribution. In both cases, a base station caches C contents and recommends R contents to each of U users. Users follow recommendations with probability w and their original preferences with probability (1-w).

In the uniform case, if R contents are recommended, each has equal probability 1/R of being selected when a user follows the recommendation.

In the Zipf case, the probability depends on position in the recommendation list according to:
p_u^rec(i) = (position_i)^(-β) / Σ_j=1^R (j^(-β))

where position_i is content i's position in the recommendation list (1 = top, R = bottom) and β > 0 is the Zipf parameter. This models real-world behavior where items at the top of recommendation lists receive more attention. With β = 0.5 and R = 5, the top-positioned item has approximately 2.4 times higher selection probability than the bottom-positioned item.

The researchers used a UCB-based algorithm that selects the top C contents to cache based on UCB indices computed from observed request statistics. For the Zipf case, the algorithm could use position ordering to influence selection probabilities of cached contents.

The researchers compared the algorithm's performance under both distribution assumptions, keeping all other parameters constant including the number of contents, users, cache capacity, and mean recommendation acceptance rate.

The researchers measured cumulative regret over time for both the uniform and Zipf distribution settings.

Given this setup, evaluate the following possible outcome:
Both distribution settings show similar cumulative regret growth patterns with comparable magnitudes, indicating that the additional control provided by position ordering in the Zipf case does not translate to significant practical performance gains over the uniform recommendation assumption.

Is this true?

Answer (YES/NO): YES